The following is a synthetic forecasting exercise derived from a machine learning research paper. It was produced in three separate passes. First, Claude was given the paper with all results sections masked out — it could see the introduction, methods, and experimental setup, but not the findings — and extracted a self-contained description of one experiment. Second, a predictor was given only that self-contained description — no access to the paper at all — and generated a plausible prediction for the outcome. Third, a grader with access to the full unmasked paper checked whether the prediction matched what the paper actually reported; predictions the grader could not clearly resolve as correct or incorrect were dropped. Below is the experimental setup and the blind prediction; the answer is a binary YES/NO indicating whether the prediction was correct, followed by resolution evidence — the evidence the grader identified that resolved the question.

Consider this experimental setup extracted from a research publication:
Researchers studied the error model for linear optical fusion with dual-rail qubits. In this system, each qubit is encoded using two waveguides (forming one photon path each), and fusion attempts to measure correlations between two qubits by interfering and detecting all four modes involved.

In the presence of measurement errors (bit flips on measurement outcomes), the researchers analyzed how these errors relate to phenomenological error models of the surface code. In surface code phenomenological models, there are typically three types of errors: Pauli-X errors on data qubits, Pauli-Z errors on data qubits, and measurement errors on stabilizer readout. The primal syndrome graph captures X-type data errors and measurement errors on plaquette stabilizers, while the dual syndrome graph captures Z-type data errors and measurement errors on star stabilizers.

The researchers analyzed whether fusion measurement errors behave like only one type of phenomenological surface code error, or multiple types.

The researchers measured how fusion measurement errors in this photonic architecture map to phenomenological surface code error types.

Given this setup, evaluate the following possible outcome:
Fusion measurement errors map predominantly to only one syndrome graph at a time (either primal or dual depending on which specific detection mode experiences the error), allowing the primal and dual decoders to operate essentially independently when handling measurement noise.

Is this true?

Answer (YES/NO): YES